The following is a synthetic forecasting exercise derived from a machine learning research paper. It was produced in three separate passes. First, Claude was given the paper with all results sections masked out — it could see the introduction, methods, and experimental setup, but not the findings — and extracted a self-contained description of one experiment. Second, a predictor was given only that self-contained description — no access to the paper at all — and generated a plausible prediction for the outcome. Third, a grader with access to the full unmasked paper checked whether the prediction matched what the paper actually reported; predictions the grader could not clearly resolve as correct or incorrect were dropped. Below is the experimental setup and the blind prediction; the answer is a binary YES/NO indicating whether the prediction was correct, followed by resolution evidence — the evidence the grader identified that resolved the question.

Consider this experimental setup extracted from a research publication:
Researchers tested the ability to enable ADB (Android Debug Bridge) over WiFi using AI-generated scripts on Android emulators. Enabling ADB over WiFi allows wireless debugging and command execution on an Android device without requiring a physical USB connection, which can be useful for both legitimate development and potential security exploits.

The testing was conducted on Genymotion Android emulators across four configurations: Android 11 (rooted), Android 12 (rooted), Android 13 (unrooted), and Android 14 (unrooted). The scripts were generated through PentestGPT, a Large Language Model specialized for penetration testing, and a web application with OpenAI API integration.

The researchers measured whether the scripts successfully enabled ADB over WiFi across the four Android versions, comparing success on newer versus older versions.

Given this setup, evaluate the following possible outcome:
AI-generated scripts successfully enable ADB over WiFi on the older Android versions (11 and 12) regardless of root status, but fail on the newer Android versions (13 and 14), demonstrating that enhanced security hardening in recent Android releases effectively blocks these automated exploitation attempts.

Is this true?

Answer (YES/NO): NO